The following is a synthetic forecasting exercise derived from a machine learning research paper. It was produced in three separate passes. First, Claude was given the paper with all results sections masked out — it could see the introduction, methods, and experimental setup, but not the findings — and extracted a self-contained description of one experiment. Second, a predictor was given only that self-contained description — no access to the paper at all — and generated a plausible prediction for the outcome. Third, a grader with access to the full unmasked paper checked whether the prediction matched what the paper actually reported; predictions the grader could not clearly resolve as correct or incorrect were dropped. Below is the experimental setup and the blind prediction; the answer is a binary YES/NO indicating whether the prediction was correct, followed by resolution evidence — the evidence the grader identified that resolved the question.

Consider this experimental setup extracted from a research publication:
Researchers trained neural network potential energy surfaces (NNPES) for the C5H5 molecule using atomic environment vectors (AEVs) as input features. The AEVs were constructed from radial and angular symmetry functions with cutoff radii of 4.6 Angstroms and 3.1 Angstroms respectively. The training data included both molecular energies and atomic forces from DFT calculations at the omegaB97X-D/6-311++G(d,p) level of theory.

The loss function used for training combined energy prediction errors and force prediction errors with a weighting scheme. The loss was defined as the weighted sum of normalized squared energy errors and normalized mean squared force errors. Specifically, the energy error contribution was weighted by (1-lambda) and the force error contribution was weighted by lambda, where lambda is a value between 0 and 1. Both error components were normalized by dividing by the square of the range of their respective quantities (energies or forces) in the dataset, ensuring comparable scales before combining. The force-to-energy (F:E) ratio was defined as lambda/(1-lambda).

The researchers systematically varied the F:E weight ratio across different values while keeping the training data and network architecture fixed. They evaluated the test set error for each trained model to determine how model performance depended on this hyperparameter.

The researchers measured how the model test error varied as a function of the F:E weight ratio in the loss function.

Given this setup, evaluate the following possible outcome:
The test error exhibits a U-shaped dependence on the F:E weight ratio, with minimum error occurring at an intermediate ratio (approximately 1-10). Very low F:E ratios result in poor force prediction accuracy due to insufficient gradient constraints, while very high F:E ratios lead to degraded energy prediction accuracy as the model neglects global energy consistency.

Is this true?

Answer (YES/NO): NO